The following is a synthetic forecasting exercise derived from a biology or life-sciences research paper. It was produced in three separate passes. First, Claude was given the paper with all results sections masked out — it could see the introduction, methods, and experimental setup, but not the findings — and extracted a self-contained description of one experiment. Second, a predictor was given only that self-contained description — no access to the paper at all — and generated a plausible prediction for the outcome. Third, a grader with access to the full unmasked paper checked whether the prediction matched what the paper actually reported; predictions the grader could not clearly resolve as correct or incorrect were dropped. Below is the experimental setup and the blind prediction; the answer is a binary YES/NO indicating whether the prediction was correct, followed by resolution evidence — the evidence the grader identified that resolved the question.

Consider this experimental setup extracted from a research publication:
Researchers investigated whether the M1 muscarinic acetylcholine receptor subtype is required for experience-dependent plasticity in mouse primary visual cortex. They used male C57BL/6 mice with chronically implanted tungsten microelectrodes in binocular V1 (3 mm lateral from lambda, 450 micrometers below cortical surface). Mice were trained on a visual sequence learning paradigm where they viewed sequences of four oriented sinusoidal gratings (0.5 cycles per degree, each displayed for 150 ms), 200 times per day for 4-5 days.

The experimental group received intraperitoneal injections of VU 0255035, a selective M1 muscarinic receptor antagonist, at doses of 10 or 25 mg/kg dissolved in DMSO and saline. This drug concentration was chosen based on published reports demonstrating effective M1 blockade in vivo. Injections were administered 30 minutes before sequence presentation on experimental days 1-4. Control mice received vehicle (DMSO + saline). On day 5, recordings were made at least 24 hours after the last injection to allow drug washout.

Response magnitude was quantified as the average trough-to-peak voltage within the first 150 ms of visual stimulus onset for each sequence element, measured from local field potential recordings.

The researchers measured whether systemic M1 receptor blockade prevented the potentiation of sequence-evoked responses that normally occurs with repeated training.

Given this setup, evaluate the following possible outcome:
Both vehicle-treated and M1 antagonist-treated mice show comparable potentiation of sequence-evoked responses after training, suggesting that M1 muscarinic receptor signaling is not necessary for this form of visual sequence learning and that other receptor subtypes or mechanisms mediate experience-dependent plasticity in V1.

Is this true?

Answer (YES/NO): YES